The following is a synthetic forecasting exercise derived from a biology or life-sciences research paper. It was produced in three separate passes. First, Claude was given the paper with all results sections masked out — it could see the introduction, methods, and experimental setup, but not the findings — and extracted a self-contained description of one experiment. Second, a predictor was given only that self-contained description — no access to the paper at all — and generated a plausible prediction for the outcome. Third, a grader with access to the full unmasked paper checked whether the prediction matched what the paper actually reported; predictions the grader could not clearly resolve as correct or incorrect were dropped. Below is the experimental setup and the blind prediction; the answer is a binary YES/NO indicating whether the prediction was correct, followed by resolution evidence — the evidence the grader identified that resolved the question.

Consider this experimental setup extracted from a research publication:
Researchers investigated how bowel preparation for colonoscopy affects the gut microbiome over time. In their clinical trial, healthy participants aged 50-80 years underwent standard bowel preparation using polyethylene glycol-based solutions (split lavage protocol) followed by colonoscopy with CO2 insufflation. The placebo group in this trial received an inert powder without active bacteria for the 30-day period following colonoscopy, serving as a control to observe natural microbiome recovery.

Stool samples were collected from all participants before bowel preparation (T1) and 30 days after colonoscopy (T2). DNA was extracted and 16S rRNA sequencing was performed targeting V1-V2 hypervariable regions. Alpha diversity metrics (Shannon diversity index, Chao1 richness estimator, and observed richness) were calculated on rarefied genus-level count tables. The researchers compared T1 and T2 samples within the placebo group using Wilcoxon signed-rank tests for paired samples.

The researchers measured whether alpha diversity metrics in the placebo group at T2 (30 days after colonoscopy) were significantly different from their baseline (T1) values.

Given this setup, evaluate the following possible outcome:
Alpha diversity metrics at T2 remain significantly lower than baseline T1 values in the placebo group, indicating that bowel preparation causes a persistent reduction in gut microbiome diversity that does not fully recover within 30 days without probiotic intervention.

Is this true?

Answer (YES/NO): NO